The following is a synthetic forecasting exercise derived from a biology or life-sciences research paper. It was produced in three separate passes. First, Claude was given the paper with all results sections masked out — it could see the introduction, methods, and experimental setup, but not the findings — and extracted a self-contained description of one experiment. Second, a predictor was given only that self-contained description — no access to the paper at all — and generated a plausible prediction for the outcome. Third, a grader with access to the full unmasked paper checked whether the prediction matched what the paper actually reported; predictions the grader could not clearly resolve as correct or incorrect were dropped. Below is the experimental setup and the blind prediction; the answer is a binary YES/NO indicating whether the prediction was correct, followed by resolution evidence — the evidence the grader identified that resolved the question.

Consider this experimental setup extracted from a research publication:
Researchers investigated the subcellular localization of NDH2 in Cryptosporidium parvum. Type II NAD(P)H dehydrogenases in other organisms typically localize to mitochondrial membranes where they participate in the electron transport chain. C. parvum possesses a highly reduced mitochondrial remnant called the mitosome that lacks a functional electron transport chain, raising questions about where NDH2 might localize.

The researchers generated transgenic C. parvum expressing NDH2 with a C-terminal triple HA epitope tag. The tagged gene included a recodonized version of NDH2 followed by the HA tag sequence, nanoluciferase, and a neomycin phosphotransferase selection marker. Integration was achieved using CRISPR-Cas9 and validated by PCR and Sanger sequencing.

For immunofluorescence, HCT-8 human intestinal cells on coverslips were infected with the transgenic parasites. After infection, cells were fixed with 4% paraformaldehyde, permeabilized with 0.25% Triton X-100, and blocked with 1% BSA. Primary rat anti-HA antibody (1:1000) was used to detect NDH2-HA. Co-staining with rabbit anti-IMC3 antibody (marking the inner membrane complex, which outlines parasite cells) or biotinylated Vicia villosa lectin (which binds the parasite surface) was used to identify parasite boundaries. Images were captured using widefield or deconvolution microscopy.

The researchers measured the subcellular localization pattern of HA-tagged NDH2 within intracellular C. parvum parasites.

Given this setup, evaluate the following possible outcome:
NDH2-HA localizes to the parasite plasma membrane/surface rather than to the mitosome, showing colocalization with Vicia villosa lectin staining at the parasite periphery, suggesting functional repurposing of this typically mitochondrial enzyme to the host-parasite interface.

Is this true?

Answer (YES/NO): NO